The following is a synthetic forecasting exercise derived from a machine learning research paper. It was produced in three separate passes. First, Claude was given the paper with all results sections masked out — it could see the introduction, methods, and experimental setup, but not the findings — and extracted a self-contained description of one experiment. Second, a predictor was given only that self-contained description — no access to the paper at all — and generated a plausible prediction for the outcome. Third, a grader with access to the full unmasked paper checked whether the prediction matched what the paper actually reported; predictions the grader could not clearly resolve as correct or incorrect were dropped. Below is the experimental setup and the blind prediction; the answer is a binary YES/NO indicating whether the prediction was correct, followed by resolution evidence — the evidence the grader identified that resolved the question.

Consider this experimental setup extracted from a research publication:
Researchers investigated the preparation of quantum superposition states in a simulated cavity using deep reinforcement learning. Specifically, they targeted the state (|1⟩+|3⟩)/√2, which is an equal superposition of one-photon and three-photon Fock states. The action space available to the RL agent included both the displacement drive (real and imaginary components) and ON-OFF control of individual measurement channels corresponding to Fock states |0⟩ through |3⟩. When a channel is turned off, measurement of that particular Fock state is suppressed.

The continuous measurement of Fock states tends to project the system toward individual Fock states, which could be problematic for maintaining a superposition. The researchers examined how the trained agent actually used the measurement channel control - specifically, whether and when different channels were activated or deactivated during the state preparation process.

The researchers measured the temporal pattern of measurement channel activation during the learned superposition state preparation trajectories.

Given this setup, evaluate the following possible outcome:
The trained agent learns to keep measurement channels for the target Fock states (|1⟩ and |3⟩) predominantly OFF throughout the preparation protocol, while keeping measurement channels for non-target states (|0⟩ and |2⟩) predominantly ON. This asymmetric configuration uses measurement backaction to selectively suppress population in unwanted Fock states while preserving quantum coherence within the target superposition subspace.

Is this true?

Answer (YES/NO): NO